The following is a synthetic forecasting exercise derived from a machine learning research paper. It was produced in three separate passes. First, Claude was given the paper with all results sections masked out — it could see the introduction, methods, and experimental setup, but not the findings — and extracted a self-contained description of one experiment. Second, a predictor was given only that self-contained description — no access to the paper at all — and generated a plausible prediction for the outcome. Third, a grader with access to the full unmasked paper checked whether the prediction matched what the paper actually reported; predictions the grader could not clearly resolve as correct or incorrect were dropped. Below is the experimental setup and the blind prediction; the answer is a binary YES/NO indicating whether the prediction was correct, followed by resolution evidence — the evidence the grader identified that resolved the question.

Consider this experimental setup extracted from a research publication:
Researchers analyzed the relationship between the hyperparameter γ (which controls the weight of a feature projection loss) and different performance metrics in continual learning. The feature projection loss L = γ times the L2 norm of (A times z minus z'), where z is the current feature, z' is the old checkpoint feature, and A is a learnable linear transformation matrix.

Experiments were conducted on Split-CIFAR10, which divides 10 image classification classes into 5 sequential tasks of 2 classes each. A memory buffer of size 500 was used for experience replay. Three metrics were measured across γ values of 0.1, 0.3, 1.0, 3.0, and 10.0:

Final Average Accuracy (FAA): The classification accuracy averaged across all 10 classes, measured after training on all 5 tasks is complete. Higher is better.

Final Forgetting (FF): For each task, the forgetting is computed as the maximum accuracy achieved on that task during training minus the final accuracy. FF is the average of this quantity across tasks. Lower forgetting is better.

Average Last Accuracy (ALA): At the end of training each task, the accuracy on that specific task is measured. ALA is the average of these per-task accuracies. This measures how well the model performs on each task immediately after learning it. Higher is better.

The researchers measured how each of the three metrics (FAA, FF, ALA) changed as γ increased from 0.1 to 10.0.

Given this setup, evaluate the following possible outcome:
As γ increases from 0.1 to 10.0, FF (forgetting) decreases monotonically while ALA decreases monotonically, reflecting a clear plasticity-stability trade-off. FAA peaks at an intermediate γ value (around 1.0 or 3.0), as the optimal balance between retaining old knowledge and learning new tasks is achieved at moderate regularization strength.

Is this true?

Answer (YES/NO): YES